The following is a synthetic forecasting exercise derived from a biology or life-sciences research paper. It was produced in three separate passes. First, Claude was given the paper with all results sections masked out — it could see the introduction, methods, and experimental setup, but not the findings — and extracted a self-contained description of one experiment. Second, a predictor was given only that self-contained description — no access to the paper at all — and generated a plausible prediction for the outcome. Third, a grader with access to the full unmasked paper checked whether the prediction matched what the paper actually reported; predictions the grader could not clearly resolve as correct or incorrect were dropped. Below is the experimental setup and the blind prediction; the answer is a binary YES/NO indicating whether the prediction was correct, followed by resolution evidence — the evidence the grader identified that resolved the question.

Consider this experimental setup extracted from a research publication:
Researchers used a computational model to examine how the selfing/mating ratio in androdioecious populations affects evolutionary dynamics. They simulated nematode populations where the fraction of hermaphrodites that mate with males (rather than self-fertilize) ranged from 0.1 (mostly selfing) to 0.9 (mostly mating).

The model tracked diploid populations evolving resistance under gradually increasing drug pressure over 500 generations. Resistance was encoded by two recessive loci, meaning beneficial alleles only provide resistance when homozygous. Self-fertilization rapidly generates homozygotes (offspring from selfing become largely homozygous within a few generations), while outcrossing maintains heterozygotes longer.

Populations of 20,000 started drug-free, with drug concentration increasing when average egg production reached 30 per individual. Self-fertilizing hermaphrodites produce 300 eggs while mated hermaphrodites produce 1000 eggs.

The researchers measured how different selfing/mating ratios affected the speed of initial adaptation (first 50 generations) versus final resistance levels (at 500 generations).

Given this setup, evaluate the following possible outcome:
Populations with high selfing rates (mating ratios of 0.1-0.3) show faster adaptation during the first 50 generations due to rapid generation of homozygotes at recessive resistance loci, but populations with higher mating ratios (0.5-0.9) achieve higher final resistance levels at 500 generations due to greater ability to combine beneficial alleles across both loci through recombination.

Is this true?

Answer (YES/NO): NO